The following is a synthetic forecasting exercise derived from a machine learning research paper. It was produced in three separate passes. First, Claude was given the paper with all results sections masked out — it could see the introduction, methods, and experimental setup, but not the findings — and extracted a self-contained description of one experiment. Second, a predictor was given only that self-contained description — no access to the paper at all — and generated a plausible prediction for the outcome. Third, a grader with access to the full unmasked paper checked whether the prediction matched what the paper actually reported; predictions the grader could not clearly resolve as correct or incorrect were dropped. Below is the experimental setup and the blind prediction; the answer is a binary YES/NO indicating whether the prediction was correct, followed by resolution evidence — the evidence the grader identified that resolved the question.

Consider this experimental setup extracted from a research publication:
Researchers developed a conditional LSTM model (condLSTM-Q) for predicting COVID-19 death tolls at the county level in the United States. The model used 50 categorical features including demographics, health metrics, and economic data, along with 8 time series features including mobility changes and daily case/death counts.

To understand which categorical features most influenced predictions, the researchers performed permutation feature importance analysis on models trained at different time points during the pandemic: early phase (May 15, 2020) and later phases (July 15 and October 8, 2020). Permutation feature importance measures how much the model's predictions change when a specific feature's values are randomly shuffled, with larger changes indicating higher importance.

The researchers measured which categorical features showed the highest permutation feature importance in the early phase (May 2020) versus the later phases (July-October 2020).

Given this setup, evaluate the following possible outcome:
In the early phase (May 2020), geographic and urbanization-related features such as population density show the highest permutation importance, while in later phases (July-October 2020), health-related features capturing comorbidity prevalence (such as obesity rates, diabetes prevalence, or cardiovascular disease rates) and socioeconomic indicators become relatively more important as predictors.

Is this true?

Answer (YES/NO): NO